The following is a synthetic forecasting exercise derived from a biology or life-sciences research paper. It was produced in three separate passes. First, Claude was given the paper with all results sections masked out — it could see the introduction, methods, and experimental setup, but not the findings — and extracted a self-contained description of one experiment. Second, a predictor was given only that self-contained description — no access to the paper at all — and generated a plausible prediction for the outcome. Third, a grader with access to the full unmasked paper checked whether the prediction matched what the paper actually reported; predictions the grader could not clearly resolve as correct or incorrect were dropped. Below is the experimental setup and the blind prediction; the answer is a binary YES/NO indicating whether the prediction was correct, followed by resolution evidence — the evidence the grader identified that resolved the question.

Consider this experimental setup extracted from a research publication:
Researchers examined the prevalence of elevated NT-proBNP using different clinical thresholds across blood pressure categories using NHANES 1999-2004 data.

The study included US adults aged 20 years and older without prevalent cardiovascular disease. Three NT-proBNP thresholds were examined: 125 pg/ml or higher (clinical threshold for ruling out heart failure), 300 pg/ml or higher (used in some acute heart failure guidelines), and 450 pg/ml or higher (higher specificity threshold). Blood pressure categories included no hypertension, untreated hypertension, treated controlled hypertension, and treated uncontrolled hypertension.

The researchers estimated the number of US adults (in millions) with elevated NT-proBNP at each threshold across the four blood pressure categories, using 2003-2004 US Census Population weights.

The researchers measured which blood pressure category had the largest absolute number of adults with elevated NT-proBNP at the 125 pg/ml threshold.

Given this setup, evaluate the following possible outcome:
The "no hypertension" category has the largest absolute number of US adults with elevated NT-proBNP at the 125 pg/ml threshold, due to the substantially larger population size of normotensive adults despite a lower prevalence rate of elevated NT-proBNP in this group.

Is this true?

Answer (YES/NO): YES